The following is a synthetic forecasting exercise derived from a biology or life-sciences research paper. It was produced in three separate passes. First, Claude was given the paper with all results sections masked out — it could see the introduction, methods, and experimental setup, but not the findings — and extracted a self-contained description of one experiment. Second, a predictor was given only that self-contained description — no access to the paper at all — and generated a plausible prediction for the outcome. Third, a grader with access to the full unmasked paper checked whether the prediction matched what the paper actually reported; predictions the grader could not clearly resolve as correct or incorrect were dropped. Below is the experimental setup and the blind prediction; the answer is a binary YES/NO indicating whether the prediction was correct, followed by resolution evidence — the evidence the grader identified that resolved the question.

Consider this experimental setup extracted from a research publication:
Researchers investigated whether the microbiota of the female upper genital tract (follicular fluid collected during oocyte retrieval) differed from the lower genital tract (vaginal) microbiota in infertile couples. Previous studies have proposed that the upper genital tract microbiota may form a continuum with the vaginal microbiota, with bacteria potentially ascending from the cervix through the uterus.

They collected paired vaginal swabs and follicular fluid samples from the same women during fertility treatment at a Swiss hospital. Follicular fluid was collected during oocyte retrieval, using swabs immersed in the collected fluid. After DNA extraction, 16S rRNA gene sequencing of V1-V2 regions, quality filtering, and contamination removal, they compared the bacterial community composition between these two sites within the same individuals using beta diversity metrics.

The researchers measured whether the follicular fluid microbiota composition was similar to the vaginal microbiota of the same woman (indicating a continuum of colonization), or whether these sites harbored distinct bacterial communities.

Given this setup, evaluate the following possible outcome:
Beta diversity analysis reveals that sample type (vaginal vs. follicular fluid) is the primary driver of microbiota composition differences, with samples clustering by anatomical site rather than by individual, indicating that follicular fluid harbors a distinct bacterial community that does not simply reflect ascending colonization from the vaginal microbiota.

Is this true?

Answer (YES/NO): YES